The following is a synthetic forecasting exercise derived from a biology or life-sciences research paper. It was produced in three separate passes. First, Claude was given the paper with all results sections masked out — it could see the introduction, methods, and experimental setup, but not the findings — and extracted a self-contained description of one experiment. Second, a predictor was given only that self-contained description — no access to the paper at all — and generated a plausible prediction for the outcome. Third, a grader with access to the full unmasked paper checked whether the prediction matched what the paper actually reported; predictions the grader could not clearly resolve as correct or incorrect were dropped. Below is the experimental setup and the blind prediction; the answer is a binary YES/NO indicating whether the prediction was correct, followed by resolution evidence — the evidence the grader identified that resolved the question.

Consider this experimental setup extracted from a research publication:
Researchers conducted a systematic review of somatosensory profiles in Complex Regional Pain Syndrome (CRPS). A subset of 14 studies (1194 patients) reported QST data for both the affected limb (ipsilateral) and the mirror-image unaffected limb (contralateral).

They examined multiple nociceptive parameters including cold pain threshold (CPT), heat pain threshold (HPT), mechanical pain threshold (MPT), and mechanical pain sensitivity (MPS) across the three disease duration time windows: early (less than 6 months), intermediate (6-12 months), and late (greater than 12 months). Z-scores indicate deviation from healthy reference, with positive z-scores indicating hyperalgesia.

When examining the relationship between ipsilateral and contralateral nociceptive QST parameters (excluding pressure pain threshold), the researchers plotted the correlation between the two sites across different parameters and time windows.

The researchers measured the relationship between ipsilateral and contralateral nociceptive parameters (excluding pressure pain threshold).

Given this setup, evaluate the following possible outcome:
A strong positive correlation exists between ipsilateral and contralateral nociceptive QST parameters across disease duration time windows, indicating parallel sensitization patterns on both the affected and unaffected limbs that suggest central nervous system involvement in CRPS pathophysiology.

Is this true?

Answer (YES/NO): YES